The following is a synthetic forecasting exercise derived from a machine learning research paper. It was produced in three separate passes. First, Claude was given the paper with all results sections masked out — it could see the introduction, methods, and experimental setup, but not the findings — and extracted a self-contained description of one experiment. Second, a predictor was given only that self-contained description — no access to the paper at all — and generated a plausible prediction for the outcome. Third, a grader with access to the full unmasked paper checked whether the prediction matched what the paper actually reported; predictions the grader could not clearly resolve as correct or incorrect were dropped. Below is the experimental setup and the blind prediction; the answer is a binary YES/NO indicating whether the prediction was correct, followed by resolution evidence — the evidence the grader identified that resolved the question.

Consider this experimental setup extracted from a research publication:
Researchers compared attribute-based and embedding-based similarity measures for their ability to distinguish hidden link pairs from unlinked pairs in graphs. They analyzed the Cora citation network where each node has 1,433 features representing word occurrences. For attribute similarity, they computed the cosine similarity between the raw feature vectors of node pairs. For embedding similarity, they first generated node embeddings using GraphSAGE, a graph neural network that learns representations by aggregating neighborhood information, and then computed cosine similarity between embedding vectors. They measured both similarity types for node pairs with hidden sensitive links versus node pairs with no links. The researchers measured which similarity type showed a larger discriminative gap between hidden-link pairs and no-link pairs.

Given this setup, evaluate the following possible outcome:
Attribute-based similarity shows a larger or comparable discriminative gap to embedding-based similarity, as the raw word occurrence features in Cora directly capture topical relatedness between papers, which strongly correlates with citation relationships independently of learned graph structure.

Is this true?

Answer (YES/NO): NO